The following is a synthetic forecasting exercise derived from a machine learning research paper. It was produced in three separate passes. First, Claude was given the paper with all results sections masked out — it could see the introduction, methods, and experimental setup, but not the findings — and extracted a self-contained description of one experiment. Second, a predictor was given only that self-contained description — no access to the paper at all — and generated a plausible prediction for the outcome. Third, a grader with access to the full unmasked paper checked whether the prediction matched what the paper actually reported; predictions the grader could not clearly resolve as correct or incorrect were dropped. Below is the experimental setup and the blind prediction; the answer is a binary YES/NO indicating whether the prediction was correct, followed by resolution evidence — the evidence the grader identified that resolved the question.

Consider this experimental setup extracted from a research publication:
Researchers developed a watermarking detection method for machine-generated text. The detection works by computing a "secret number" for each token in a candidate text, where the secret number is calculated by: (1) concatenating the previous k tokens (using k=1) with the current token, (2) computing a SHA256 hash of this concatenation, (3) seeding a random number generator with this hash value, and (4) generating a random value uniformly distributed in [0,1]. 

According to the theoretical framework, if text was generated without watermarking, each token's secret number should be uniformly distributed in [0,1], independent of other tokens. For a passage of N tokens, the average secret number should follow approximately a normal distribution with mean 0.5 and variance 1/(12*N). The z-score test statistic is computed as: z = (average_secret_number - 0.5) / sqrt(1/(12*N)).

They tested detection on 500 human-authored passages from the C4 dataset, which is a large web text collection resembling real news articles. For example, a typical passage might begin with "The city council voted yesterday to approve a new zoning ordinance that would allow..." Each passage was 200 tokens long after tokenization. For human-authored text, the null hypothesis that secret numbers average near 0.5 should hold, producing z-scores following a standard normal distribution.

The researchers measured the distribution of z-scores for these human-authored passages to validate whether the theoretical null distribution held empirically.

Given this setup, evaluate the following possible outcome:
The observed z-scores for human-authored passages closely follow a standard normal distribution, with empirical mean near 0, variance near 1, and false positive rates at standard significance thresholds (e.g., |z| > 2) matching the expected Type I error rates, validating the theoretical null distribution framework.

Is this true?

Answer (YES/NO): NO